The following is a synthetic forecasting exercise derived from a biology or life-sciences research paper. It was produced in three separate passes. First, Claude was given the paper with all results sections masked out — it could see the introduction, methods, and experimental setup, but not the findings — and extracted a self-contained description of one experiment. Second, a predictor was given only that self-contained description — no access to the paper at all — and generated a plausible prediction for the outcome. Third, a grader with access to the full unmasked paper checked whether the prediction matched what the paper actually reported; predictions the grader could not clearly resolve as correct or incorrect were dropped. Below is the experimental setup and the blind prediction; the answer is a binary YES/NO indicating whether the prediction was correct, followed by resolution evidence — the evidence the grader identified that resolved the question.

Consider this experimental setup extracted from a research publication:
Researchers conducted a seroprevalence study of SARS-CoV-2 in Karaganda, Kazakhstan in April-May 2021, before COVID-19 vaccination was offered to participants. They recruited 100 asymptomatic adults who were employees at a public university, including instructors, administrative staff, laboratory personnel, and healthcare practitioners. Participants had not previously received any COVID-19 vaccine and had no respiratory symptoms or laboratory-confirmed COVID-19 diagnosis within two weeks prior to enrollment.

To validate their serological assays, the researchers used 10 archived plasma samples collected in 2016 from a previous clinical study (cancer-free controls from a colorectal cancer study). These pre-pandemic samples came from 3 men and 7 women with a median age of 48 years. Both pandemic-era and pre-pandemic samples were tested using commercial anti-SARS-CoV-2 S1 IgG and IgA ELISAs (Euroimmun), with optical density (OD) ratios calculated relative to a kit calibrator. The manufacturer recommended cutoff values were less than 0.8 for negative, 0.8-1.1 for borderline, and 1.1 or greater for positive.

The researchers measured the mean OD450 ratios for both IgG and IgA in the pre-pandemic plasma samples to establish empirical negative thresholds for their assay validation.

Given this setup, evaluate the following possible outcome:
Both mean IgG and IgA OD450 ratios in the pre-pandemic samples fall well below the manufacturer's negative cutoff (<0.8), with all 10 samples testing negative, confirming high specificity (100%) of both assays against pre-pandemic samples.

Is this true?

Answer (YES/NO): YES